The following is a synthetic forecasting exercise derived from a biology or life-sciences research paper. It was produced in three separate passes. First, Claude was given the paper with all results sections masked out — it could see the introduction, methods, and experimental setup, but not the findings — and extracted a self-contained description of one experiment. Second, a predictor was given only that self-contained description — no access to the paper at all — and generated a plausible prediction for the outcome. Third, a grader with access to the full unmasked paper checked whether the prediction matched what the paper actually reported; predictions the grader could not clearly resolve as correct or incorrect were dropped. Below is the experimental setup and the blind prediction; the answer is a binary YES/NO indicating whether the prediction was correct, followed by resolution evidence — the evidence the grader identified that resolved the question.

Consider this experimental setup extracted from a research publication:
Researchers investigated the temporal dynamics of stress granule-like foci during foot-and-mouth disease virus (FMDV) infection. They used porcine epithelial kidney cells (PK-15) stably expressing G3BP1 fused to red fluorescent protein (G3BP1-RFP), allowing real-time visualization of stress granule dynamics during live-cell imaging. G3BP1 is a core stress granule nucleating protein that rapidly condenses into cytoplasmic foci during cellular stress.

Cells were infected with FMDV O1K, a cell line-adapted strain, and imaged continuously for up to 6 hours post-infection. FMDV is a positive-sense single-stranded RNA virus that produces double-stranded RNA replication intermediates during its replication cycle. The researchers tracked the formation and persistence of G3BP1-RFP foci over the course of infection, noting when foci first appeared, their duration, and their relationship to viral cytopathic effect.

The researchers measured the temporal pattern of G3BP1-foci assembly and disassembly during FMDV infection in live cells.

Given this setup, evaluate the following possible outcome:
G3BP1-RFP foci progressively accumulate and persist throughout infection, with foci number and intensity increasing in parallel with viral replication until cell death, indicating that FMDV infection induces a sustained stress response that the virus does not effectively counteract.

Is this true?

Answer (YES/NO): NO